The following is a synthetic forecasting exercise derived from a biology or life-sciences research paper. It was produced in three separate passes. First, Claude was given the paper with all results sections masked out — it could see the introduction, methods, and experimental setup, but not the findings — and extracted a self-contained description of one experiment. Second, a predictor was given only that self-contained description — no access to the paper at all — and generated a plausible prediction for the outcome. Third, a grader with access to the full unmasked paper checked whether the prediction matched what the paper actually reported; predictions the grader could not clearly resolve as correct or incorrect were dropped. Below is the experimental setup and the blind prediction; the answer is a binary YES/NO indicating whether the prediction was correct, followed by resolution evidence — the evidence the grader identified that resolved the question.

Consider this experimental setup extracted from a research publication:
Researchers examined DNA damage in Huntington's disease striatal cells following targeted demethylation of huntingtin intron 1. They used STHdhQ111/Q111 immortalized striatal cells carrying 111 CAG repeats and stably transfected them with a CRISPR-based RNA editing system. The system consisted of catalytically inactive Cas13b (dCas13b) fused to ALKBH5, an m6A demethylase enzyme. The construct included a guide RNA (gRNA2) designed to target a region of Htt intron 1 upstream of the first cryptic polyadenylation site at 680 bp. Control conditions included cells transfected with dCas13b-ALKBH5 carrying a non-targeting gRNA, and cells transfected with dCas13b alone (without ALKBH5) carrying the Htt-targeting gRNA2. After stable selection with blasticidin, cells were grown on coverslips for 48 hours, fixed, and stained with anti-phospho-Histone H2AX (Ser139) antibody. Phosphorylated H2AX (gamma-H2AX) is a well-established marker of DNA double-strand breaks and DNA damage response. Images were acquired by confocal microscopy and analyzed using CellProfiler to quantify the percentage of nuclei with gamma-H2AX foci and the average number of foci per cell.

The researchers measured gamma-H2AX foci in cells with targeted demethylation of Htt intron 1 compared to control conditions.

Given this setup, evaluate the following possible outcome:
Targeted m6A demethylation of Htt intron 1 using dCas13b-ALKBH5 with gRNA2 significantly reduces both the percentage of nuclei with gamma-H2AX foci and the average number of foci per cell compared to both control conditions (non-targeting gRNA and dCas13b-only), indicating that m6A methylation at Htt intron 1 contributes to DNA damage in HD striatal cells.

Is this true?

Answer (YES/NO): NO